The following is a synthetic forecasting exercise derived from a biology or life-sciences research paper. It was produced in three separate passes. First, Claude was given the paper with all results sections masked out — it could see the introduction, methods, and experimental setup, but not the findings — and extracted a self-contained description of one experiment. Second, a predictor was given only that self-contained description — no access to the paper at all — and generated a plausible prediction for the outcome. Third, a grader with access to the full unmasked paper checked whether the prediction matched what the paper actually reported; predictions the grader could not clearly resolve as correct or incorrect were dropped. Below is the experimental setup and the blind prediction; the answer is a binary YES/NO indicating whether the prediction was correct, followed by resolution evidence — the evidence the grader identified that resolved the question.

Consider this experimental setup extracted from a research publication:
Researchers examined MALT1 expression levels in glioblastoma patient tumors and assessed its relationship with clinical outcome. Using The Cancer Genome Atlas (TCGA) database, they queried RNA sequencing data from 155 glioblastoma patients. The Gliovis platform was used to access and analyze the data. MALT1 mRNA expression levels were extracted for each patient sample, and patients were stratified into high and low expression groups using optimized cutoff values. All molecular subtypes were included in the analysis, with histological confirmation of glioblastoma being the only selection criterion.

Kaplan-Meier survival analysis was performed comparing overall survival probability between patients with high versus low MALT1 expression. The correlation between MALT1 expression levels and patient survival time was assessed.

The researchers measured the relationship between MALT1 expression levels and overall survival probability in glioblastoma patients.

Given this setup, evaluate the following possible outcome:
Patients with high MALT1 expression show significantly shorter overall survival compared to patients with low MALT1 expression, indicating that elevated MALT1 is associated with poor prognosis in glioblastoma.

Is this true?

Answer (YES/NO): YES